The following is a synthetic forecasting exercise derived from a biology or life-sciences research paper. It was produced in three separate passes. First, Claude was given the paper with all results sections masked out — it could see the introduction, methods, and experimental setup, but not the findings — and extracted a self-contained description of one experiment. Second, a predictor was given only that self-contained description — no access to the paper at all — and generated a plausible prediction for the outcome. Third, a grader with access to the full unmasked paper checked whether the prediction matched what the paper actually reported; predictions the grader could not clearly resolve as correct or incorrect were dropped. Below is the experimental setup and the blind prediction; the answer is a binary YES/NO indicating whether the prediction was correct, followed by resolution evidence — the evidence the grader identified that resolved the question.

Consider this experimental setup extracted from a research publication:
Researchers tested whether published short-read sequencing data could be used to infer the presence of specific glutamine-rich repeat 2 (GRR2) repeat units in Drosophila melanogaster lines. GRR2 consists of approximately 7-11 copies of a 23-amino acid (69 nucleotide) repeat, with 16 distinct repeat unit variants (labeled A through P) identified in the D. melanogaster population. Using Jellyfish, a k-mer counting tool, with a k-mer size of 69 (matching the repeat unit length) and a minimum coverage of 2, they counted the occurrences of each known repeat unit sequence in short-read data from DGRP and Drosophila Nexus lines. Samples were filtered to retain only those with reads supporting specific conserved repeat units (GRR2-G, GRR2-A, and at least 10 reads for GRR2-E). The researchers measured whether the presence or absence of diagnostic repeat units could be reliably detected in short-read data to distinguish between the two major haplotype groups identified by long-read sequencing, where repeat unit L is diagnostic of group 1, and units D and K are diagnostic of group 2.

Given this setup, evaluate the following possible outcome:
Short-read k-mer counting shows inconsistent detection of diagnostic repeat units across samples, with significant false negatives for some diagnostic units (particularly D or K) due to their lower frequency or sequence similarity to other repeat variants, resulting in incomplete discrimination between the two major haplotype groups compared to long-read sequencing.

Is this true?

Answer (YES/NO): NO